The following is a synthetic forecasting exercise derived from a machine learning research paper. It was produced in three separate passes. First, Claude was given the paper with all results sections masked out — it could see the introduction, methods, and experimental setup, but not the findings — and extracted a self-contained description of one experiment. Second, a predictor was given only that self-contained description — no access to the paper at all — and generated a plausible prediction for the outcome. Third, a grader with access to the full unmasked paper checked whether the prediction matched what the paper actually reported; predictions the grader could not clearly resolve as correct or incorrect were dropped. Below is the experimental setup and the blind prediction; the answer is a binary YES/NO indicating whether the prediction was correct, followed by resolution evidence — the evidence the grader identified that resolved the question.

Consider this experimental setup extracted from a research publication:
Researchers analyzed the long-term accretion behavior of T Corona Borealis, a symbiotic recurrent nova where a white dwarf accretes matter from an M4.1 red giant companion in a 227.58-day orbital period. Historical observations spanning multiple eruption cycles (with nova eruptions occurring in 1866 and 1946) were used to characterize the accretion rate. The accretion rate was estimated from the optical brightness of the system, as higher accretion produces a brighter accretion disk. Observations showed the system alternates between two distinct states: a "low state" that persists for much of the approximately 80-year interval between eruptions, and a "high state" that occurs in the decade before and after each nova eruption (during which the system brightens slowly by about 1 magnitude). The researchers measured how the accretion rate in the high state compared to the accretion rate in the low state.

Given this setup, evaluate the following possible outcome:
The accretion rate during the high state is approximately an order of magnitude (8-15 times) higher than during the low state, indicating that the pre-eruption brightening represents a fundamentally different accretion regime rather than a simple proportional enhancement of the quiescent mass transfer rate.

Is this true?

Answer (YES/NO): NO